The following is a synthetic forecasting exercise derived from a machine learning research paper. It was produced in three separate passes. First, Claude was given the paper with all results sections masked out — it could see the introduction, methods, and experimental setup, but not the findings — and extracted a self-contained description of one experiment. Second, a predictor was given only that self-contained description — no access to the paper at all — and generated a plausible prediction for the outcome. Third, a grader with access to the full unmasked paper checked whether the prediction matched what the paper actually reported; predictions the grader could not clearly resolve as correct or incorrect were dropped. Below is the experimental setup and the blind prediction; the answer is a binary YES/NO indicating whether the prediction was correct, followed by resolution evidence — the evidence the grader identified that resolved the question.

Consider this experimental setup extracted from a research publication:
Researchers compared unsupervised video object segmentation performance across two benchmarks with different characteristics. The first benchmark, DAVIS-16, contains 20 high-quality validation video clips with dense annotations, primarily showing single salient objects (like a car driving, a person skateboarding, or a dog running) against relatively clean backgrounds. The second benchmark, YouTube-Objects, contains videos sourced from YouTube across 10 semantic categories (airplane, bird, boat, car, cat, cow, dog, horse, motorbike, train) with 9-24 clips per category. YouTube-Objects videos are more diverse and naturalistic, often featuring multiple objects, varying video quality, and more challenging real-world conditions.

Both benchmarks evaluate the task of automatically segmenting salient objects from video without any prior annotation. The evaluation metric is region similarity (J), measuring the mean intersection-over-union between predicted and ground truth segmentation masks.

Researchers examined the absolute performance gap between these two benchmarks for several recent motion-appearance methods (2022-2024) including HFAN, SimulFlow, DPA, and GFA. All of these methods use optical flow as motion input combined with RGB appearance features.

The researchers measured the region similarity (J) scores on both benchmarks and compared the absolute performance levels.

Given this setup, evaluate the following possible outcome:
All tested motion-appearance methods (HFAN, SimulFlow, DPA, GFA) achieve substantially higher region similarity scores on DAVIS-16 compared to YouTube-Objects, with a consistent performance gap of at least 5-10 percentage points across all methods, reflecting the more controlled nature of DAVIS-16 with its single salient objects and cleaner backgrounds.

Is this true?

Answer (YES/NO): YES